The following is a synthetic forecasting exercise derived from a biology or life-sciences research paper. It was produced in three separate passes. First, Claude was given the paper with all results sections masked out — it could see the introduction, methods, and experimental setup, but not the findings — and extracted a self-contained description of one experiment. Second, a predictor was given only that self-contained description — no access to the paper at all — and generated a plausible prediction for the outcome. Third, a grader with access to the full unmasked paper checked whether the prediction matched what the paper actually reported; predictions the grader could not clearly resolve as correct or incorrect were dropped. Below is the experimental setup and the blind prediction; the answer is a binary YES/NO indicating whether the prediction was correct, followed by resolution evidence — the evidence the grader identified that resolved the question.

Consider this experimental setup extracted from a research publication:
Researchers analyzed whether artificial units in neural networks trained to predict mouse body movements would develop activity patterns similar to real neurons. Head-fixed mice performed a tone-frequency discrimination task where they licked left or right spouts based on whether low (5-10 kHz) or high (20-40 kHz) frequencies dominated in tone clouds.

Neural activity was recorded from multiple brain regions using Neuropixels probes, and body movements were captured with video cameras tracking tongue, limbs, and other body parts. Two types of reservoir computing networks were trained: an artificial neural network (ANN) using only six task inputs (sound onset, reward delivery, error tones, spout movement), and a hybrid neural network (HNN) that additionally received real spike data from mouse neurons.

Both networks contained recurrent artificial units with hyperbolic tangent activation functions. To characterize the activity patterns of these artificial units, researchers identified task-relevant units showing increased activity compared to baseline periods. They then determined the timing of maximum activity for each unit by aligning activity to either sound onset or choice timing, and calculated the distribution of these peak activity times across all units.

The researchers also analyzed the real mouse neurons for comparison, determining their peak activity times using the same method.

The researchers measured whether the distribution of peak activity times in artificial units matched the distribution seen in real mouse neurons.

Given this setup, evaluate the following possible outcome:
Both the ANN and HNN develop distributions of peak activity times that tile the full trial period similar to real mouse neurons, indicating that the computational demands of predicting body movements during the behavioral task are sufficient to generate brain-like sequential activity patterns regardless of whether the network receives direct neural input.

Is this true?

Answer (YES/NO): NO